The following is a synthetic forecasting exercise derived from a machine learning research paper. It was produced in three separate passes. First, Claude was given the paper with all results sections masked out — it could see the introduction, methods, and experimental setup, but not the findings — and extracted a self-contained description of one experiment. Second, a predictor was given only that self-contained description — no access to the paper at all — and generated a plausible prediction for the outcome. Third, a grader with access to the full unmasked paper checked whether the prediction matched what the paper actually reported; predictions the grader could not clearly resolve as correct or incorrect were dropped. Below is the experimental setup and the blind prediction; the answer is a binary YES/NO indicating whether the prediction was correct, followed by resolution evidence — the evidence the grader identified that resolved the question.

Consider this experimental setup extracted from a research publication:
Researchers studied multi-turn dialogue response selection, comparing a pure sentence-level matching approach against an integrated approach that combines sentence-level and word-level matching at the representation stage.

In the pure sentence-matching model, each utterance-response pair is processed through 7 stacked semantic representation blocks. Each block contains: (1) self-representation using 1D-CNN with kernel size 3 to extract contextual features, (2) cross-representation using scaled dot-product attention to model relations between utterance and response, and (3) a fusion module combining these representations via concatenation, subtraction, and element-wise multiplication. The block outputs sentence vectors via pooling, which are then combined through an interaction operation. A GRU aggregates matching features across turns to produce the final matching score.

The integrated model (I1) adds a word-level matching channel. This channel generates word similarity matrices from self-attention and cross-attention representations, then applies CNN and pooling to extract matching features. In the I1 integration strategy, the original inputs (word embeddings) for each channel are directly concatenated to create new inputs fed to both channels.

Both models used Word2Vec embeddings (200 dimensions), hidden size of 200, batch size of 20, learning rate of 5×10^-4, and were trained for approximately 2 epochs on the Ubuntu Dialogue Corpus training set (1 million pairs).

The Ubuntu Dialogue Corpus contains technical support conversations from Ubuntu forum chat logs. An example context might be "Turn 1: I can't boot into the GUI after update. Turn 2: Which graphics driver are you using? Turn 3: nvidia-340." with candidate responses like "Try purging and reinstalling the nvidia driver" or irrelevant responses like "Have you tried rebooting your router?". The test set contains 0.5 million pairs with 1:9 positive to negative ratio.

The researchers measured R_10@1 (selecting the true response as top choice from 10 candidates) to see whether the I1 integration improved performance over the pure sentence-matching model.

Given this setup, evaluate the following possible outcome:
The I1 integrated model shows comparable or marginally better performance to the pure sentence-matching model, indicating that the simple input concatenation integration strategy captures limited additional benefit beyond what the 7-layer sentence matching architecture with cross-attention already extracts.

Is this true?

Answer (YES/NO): NO